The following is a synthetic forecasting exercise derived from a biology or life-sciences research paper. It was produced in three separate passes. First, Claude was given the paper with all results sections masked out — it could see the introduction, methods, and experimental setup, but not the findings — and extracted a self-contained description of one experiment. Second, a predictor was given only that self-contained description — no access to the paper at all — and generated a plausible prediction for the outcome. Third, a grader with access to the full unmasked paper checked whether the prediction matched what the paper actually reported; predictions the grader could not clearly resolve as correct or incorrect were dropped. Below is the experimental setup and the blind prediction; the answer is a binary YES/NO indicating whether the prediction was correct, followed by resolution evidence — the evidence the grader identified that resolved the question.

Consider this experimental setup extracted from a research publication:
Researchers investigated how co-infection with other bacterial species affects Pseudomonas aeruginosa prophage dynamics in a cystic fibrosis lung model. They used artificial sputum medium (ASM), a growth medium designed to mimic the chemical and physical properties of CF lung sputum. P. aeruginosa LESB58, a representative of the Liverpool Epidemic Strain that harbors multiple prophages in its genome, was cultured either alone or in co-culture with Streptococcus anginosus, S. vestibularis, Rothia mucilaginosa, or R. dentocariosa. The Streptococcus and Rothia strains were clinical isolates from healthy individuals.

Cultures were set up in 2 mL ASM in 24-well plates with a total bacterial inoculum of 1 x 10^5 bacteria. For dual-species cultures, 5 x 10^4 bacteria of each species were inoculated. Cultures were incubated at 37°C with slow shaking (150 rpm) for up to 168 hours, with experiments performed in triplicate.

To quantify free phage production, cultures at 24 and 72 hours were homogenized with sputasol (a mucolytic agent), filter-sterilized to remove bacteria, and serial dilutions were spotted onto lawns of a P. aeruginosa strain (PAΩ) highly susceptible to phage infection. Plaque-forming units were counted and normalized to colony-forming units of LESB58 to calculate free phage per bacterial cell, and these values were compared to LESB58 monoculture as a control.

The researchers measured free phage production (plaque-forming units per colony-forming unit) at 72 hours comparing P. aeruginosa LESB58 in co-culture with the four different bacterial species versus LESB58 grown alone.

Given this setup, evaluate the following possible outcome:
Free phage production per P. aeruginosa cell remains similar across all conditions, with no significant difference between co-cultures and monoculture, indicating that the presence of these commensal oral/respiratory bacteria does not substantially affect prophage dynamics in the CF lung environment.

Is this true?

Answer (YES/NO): NO